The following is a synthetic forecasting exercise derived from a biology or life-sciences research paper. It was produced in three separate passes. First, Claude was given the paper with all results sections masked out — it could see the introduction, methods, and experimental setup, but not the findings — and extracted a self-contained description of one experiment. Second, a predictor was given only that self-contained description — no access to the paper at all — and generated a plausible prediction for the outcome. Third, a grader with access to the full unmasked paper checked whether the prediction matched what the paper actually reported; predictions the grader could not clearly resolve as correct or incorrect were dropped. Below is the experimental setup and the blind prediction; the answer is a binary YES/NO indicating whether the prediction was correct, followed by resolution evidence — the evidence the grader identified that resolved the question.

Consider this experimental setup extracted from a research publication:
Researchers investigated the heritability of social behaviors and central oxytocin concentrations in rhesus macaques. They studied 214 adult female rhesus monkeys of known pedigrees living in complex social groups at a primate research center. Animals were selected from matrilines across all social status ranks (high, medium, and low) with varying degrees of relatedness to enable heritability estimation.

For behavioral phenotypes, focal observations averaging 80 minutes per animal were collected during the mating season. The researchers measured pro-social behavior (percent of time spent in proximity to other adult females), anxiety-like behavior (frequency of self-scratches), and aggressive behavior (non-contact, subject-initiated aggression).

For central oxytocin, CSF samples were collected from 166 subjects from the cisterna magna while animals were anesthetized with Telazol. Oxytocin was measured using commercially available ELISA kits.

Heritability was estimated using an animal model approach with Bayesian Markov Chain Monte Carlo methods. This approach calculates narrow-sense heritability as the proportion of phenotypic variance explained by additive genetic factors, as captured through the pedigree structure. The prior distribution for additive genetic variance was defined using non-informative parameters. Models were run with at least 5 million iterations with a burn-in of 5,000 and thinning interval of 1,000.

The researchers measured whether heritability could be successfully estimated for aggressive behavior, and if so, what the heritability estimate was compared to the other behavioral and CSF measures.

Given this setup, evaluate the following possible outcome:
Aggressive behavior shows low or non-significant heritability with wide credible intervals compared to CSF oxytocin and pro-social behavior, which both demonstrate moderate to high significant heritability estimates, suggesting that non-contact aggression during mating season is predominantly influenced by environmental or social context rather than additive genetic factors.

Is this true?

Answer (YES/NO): NO